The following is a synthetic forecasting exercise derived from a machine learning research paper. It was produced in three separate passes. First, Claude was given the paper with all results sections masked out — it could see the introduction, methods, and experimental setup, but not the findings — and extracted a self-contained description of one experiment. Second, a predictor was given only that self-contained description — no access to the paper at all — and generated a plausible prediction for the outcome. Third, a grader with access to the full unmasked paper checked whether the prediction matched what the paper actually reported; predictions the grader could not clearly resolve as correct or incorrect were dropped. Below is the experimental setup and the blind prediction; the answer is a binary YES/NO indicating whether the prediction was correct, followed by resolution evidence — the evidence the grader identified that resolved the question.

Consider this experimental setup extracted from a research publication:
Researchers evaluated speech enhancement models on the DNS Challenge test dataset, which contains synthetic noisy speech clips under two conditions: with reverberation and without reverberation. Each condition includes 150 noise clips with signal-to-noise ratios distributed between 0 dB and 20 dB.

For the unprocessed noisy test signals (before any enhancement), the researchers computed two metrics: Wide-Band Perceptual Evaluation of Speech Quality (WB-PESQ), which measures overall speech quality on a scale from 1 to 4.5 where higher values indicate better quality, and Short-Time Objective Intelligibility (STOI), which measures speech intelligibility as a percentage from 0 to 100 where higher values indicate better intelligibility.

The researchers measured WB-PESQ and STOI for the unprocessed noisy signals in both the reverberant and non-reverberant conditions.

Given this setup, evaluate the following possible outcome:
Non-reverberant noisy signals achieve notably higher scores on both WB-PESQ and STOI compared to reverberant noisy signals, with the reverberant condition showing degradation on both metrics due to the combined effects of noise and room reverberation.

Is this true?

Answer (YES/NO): NO